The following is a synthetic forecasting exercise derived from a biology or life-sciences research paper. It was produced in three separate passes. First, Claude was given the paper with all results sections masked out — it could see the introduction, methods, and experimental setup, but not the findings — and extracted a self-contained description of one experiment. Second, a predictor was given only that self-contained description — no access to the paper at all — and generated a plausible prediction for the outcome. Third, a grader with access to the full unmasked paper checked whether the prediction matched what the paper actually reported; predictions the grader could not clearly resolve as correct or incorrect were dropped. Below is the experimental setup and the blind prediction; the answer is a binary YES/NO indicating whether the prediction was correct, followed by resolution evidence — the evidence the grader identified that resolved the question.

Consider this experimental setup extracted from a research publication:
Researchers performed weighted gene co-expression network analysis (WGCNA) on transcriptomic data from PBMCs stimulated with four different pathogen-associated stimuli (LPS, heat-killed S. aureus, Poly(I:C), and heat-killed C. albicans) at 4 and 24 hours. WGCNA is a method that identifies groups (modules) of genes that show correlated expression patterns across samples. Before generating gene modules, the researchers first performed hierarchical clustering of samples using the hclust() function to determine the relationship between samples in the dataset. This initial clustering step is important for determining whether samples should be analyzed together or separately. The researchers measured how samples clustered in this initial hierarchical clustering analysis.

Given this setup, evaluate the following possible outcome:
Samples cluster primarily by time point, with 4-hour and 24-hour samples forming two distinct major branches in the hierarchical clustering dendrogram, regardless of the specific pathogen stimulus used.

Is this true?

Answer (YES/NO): YES